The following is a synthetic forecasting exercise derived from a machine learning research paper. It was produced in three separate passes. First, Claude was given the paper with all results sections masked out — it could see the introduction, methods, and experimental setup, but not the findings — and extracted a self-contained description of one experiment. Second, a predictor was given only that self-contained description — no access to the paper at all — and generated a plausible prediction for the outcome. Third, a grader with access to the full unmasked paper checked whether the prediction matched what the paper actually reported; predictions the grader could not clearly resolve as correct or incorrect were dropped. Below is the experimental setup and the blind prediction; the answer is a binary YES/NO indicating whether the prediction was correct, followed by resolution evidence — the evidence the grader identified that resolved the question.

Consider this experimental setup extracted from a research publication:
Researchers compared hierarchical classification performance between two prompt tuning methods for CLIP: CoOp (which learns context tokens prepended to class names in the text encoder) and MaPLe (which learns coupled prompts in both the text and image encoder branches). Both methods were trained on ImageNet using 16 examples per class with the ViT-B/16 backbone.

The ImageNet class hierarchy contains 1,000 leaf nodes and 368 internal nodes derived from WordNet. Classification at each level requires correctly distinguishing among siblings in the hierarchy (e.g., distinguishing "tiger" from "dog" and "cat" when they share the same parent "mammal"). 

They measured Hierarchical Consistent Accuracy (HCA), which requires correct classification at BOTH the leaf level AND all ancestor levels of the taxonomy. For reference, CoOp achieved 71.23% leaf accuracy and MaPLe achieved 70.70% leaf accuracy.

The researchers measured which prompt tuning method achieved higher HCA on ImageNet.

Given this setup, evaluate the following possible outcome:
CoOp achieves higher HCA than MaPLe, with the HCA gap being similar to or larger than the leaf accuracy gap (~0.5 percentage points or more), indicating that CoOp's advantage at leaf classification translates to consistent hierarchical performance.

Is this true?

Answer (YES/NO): NO